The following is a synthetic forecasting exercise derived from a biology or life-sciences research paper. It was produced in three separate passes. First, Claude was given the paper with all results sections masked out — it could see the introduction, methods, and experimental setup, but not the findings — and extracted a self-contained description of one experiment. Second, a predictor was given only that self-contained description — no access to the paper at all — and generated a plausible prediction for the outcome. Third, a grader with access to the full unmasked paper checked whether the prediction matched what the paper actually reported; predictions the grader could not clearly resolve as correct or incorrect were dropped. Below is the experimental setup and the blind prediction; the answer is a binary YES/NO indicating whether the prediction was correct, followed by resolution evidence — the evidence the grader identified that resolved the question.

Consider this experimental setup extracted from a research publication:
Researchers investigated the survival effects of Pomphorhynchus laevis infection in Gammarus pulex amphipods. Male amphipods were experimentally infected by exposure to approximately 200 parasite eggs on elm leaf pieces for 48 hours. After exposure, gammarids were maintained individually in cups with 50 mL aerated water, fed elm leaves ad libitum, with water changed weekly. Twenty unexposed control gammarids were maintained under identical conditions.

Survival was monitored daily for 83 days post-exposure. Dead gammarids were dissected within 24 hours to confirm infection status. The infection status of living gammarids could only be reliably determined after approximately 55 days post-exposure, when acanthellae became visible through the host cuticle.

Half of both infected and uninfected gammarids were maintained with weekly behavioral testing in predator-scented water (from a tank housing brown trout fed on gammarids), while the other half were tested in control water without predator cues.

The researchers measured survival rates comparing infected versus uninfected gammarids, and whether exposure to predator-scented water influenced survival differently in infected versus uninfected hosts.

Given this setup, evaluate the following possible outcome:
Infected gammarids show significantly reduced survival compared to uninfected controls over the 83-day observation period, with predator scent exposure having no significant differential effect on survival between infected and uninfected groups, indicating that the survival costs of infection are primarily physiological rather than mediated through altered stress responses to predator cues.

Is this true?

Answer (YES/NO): NO